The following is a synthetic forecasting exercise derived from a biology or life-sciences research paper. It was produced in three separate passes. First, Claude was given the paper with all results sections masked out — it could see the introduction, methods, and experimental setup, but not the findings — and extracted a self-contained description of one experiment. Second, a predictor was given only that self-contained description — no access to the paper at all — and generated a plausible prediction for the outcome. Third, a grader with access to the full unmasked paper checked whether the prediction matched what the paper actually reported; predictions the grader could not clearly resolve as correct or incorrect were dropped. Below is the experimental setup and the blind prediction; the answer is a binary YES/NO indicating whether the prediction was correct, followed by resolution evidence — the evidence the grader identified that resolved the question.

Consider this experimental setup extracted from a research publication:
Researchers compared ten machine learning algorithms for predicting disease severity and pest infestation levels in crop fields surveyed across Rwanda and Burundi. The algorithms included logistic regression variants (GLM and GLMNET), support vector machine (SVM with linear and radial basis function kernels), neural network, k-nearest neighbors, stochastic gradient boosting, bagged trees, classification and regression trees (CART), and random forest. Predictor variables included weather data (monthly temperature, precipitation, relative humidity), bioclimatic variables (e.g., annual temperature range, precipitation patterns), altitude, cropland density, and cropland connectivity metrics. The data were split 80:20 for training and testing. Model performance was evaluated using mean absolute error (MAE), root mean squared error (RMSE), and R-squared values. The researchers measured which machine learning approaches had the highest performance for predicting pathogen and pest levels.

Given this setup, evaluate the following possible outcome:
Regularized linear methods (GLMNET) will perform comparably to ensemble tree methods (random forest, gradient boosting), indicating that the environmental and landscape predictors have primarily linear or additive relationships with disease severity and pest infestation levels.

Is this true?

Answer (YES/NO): NO